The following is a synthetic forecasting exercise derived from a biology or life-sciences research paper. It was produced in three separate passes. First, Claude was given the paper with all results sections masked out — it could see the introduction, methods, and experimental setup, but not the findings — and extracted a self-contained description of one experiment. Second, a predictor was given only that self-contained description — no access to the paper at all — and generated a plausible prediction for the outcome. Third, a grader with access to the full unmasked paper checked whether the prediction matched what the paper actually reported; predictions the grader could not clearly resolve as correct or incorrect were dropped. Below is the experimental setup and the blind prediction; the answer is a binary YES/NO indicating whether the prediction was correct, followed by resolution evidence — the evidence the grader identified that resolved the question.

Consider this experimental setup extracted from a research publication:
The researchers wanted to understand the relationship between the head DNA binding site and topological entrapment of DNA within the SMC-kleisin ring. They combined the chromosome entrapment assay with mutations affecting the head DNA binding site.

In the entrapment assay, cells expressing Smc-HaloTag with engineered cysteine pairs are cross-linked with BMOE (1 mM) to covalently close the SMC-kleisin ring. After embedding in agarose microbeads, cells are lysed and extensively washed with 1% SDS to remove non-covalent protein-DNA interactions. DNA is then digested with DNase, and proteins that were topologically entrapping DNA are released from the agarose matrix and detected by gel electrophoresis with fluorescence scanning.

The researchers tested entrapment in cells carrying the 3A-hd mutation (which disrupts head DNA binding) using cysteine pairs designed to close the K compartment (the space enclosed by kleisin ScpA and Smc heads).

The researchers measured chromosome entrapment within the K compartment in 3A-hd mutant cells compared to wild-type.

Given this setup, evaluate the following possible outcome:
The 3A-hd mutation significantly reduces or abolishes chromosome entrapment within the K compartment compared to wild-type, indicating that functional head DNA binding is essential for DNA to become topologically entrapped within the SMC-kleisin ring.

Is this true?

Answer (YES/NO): YES